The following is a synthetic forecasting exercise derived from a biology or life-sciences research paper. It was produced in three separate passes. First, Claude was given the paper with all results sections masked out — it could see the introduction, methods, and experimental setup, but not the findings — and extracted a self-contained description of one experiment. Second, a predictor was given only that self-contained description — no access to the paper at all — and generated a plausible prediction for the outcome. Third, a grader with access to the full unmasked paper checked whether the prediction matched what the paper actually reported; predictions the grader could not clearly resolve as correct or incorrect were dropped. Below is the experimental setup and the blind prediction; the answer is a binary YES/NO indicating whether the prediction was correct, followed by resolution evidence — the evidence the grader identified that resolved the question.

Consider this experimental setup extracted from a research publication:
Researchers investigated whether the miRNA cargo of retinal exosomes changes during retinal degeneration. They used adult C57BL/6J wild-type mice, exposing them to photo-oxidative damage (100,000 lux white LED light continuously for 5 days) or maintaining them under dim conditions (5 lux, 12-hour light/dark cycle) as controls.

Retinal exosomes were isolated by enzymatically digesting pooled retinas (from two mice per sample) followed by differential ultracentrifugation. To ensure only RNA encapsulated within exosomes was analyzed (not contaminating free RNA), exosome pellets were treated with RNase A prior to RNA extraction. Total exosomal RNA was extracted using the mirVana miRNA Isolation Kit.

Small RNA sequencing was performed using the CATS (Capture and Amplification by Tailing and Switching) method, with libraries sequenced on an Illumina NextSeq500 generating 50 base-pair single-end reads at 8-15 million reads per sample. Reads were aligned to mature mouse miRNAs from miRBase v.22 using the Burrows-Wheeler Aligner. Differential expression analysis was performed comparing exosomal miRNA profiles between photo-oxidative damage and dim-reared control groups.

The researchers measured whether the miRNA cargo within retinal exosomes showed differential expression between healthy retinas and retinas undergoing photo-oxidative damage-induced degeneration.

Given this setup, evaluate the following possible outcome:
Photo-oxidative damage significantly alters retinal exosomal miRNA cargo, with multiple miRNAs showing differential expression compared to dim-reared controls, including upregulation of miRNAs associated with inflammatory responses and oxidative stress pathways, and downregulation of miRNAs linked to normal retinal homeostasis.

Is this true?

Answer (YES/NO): NO